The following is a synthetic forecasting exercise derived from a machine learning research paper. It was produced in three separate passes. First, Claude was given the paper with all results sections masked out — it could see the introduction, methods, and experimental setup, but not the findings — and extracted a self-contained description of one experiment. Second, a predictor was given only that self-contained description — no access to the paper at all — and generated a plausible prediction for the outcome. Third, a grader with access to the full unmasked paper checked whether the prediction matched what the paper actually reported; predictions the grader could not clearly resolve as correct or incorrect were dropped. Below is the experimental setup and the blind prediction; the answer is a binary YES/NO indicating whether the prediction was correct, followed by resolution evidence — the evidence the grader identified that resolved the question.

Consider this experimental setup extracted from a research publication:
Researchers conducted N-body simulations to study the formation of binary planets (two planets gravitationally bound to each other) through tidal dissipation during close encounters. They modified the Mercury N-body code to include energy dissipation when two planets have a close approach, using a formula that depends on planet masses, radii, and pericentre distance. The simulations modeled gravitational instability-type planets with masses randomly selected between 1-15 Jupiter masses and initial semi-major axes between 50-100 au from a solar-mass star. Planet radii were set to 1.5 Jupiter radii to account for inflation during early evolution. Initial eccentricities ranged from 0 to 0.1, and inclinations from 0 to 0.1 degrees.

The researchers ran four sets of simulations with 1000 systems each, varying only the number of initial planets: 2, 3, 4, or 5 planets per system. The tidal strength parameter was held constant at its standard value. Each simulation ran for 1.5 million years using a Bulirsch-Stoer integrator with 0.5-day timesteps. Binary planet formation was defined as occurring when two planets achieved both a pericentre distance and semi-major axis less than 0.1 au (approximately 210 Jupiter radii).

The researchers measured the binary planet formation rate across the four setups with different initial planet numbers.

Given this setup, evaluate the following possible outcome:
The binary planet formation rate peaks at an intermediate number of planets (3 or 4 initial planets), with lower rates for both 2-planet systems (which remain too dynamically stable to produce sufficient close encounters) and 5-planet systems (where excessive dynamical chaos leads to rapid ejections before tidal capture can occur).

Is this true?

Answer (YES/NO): NO